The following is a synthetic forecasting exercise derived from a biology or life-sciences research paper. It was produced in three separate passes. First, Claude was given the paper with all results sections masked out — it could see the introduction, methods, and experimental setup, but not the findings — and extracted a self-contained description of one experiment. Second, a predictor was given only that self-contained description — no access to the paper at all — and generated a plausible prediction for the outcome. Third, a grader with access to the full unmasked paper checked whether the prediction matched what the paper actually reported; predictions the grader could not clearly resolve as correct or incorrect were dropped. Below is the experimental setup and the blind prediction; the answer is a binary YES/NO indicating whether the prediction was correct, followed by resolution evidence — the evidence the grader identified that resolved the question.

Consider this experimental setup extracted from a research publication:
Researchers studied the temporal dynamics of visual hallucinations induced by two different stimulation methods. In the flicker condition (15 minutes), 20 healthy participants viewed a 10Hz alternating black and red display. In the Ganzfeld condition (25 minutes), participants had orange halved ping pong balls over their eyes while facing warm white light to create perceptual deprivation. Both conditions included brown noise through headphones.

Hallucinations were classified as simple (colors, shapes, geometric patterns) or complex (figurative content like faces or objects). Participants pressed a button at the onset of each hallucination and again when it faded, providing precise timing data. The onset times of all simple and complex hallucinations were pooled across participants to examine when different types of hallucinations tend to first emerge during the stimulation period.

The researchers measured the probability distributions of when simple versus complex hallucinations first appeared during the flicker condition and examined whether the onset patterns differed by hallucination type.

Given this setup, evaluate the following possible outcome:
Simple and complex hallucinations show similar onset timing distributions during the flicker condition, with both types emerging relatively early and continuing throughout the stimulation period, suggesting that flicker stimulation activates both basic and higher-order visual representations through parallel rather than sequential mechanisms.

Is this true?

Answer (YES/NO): NO